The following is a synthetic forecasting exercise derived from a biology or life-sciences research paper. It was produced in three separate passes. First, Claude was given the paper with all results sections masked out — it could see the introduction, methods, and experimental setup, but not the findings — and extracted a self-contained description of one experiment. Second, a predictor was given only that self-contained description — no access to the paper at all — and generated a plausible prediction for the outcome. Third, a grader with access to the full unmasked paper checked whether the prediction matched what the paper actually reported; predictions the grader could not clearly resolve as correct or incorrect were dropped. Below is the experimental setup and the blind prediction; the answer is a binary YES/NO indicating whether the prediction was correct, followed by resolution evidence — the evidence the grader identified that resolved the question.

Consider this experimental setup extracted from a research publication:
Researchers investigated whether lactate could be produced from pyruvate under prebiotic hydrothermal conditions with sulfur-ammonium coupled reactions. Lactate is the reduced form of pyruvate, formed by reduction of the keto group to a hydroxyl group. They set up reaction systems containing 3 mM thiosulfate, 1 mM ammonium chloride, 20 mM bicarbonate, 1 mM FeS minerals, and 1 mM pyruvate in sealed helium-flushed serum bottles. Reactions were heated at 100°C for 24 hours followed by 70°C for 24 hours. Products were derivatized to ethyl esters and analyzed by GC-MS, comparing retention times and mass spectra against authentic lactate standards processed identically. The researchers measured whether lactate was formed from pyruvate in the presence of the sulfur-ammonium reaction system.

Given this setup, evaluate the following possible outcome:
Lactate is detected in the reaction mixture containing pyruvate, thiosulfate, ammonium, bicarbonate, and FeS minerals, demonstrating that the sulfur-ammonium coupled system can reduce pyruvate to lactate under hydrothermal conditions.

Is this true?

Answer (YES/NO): NO